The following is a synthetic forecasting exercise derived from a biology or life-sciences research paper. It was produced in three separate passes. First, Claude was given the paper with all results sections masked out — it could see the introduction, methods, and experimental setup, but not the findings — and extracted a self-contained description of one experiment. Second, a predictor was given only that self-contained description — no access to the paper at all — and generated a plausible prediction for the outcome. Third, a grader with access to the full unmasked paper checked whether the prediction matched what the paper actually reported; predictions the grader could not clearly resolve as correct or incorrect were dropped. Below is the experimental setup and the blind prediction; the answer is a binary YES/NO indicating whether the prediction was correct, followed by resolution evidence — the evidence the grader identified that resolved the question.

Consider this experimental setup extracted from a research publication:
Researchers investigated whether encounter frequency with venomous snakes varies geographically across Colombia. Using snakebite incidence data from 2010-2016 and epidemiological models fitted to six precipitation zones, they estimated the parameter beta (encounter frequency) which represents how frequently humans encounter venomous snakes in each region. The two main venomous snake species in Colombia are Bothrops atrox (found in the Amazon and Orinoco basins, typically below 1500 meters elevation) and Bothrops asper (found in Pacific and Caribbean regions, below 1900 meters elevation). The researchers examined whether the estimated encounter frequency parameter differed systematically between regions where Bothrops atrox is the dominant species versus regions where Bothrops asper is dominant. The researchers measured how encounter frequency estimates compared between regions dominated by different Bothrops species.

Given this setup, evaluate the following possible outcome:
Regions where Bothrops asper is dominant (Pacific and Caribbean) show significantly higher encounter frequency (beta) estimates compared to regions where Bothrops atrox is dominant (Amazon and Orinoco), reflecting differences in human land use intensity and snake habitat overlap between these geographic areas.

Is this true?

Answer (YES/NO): NO